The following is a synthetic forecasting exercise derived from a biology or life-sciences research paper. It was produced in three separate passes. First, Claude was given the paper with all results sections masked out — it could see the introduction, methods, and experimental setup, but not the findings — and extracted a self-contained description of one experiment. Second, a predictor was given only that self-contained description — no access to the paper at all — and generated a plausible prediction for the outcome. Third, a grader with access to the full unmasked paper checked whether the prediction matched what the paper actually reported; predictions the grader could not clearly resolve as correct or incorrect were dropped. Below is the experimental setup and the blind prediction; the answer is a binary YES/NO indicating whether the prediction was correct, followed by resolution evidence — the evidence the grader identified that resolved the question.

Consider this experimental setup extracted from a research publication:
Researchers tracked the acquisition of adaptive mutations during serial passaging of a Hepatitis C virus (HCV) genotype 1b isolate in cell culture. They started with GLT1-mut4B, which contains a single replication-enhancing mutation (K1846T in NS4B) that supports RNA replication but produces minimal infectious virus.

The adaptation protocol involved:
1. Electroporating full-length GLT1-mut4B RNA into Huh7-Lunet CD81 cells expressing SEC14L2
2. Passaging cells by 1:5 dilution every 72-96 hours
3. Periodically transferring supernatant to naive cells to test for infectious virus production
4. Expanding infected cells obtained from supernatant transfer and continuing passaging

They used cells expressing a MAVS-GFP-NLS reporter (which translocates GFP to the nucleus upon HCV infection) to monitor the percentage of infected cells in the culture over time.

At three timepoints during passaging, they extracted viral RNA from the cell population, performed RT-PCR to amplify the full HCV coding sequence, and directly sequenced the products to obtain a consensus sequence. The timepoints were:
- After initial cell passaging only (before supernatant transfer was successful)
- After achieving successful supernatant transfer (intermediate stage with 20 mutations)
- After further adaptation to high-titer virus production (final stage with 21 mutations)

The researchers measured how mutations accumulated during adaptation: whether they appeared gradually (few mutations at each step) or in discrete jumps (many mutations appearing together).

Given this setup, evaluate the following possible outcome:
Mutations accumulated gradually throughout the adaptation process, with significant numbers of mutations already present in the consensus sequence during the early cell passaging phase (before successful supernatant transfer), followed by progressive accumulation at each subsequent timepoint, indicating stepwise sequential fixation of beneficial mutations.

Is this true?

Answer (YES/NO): YES